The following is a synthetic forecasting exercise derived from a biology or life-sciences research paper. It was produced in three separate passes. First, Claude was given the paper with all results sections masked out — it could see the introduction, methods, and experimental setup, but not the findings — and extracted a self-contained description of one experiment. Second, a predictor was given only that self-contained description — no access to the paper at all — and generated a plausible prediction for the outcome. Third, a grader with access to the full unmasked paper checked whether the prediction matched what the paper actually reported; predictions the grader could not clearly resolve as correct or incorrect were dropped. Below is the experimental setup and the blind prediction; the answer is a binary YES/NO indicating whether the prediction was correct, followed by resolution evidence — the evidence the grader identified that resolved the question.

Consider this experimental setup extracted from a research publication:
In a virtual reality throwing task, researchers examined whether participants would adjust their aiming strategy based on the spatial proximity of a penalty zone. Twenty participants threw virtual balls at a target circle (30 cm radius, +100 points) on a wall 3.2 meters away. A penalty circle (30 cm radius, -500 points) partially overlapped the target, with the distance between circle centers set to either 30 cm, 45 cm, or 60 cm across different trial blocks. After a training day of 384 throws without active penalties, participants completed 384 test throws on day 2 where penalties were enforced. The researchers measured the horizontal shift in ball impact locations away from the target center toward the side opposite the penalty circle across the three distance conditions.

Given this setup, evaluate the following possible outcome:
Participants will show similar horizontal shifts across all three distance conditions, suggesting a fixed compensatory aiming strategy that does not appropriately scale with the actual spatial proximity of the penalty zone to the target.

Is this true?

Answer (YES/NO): NO